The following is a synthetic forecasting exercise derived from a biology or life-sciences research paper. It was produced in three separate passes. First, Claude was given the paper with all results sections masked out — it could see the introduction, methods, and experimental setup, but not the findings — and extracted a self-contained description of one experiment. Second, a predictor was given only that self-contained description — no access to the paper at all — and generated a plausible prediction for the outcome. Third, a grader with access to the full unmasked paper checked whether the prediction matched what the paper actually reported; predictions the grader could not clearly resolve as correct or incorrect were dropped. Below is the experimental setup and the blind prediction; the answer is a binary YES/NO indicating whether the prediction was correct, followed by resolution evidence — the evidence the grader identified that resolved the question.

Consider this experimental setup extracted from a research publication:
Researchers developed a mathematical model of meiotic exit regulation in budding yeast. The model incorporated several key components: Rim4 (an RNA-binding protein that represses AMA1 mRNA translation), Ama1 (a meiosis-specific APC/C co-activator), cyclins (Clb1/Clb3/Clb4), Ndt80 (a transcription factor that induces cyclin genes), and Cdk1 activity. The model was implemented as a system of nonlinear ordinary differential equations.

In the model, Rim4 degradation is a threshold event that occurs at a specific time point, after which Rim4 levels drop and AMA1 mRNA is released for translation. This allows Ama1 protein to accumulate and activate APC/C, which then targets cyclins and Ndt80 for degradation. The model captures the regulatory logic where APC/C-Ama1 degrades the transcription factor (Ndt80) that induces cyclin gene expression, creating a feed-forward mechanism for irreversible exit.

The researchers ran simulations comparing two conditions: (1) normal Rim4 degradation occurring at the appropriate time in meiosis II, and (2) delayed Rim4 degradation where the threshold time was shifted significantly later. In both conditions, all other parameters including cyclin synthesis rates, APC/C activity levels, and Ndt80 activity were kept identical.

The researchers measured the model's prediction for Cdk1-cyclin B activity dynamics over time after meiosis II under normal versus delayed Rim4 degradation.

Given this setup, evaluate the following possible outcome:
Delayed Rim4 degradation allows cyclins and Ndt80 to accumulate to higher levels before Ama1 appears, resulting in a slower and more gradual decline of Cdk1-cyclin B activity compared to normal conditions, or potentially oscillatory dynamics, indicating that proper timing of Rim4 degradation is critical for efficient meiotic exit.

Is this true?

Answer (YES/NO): YES